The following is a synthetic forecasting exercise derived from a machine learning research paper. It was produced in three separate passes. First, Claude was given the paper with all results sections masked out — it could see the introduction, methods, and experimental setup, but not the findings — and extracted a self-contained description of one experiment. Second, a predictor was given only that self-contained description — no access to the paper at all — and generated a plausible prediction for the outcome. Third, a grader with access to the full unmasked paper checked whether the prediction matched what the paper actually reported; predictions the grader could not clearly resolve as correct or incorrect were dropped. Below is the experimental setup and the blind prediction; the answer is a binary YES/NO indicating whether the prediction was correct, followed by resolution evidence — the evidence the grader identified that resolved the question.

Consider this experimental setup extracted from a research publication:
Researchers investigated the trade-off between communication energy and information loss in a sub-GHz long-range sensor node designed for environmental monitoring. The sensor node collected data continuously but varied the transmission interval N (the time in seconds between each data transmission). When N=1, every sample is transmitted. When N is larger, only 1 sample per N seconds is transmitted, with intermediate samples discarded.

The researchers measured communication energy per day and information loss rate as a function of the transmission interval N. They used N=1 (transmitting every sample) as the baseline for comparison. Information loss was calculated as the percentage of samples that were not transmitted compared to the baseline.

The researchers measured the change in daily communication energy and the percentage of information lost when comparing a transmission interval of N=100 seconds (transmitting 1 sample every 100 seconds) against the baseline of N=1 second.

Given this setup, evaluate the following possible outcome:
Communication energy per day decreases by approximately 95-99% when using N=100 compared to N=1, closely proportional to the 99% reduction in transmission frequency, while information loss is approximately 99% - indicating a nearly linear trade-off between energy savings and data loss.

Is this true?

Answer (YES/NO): YES